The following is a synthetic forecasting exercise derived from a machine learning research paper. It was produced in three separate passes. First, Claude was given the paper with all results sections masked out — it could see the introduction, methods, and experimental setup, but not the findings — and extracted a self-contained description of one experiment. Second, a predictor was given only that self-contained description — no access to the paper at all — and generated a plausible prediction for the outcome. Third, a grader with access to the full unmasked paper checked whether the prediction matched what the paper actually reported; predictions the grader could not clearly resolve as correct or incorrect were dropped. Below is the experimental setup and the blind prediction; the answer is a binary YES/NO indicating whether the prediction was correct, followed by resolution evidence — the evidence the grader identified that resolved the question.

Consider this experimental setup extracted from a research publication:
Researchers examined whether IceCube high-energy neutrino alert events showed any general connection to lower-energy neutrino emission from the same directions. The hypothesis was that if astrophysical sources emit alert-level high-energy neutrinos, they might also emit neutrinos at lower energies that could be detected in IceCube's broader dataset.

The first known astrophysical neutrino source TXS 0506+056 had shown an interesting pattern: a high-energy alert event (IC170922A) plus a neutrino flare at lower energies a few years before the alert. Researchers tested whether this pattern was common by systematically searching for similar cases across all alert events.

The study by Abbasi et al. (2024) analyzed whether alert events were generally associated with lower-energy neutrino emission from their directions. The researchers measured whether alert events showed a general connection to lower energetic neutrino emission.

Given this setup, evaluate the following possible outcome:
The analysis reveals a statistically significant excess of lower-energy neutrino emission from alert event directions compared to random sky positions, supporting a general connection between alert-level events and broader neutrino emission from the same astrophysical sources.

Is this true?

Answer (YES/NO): NO